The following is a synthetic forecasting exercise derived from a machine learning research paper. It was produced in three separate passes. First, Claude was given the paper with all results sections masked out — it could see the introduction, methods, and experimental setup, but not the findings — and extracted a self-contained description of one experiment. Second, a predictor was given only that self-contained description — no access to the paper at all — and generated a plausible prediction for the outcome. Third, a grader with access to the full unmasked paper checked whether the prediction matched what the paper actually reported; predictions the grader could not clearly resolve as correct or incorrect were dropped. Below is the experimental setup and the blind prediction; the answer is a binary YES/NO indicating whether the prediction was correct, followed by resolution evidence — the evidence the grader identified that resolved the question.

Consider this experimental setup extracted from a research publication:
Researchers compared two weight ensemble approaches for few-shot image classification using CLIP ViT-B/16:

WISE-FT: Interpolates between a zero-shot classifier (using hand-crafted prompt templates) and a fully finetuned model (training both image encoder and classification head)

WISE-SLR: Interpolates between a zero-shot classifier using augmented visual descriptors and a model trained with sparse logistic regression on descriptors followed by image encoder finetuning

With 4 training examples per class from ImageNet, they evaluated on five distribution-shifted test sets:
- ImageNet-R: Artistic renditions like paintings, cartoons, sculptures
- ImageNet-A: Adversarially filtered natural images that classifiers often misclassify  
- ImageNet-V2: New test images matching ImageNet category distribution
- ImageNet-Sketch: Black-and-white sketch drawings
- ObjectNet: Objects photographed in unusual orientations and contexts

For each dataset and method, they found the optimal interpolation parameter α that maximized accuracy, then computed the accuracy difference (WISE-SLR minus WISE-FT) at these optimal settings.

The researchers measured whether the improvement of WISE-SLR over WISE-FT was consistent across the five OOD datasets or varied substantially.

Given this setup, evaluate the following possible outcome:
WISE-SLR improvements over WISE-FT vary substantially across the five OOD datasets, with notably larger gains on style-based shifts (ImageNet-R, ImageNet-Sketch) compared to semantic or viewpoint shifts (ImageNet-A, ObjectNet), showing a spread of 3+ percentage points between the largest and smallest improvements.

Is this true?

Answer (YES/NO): NO